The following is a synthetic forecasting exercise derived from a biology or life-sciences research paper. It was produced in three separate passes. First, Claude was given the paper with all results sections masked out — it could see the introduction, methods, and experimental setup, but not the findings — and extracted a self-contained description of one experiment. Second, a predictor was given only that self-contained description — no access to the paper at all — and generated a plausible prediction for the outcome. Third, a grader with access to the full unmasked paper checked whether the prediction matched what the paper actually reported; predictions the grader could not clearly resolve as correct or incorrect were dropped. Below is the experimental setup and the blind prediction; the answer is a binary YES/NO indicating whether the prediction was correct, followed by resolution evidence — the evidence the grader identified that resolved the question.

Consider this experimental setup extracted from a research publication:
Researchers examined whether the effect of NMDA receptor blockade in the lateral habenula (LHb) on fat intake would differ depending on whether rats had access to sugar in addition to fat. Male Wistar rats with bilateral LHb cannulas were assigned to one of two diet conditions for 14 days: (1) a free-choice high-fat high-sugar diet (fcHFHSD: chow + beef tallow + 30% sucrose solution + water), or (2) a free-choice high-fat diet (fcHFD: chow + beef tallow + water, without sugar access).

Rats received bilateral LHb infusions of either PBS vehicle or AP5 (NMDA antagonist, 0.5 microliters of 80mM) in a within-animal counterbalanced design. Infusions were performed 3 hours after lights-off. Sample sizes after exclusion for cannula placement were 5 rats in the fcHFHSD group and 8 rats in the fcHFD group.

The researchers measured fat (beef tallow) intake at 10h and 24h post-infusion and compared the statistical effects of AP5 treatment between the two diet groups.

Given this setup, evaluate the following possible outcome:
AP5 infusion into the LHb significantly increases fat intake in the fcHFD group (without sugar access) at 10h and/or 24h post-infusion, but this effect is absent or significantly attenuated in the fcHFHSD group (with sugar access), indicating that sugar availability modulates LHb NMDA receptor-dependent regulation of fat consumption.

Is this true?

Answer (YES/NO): NO